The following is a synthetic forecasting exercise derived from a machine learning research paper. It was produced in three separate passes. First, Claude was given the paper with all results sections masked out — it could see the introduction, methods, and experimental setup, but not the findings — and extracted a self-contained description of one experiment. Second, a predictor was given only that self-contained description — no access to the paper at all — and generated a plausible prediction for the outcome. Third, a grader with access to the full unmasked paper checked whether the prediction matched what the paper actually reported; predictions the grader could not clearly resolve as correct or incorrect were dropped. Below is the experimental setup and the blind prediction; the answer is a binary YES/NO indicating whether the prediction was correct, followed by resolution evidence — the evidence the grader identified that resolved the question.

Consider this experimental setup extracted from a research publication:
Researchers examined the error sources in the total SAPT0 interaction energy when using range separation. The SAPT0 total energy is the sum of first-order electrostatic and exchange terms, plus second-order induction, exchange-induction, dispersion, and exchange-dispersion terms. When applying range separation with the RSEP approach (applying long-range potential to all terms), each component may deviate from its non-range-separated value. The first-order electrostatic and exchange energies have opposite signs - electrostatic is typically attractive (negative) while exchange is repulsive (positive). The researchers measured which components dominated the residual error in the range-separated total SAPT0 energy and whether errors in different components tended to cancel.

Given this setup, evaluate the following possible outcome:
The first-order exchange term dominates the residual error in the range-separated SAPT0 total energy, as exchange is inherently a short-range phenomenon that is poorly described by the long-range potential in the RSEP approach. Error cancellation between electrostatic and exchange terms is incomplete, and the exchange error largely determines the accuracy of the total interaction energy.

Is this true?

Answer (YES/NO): NO